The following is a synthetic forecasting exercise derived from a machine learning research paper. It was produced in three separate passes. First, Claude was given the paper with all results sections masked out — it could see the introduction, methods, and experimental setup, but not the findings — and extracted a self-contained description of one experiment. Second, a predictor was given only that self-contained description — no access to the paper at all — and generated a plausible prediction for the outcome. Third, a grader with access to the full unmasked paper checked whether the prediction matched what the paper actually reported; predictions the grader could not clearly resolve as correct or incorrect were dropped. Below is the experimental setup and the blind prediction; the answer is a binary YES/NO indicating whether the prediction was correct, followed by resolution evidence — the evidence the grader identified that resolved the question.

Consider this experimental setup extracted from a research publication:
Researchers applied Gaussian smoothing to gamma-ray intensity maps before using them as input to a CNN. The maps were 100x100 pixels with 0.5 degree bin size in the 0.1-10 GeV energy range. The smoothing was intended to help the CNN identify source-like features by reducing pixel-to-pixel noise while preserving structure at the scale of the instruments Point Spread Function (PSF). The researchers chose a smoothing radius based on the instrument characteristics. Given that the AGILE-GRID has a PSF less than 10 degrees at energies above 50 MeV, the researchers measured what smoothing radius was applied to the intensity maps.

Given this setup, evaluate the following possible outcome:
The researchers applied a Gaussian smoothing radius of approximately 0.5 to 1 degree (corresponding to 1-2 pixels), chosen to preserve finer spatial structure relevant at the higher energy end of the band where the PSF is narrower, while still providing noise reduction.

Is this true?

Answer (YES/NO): NO